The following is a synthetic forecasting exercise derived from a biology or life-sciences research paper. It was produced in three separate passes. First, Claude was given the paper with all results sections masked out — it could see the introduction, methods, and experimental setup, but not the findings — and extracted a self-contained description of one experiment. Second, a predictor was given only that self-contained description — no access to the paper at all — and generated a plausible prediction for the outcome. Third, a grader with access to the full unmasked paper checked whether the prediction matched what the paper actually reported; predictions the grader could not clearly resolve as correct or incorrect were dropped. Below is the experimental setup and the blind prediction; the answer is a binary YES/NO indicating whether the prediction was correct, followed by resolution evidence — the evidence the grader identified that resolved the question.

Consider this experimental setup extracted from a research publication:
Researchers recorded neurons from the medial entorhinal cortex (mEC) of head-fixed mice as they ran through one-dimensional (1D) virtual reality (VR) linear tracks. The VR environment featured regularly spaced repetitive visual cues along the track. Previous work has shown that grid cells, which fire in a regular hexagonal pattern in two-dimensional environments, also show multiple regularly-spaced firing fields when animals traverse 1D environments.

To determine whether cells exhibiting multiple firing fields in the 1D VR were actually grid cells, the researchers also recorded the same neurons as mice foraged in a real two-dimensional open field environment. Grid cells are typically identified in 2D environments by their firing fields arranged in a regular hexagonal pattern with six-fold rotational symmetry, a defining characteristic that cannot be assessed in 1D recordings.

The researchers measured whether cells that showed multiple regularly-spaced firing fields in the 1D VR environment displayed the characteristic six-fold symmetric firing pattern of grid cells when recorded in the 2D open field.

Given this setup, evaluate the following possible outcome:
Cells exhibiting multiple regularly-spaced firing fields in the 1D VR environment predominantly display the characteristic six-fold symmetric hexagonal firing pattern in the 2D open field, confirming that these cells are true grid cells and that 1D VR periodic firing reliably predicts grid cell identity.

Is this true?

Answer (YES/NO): NO